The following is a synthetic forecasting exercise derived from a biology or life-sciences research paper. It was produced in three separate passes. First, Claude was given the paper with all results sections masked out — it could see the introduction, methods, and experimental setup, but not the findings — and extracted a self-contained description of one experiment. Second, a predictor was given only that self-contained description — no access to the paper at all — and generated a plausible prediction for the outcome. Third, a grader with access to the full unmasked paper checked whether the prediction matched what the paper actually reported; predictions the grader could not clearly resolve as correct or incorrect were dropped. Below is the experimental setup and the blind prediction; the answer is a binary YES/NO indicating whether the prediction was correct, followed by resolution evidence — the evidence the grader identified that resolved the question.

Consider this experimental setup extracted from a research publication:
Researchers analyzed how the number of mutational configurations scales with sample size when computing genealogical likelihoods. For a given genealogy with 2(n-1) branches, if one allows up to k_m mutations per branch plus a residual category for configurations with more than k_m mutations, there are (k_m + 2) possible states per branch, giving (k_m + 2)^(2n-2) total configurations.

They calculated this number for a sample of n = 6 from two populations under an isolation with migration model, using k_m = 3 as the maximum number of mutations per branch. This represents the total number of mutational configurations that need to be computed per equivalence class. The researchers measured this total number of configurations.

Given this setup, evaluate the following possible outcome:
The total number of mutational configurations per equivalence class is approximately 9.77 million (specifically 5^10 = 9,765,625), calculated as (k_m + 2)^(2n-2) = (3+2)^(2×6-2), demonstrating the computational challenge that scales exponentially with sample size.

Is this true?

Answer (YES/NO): YES